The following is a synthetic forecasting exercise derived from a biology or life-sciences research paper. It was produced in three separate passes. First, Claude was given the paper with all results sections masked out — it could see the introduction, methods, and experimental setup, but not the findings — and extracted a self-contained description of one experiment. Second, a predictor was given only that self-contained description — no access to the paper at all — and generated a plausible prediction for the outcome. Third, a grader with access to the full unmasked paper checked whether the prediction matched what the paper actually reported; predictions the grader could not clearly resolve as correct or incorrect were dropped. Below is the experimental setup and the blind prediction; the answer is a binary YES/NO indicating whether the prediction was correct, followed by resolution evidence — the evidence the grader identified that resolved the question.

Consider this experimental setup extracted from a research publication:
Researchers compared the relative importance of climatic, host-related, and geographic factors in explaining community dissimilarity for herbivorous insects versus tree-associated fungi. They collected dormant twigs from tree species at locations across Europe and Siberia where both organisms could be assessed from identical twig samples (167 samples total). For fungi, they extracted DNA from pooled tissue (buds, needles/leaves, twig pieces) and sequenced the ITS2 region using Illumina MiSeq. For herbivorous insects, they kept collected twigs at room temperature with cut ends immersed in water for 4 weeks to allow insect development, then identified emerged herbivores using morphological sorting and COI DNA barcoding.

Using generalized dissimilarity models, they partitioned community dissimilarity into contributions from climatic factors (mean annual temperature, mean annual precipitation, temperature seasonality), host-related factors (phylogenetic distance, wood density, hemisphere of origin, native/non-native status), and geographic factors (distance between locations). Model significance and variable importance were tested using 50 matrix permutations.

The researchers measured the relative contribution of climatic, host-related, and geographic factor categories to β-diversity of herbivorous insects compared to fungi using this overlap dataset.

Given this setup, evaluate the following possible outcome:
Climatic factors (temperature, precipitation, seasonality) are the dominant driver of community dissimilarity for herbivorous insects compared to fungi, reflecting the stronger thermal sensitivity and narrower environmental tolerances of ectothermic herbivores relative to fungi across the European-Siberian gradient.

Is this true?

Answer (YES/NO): NO